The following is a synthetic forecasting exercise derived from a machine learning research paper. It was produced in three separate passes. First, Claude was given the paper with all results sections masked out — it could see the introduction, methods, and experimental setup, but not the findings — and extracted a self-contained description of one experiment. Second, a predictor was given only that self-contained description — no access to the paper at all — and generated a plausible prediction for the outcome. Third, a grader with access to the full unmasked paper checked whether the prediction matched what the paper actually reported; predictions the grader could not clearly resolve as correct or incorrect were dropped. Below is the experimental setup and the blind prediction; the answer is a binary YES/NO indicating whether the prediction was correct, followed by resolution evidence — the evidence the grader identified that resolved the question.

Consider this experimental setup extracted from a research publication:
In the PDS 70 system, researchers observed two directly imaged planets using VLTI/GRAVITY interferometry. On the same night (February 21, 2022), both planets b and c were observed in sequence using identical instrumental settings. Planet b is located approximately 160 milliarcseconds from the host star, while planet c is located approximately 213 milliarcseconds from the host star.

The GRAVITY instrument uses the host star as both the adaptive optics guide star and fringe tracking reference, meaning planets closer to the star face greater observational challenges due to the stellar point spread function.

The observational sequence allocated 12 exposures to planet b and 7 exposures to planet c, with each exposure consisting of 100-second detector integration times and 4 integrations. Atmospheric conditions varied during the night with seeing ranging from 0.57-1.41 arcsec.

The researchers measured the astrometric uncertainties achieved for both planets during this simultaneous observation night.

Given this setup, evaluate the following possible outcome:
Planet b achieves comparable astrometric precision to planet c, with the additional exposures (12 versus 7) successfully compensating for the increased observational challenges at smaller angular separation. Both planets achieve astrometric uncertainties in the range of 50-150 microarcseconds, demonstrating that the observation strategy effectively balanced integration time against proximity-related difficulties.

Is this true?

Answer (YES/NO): NO